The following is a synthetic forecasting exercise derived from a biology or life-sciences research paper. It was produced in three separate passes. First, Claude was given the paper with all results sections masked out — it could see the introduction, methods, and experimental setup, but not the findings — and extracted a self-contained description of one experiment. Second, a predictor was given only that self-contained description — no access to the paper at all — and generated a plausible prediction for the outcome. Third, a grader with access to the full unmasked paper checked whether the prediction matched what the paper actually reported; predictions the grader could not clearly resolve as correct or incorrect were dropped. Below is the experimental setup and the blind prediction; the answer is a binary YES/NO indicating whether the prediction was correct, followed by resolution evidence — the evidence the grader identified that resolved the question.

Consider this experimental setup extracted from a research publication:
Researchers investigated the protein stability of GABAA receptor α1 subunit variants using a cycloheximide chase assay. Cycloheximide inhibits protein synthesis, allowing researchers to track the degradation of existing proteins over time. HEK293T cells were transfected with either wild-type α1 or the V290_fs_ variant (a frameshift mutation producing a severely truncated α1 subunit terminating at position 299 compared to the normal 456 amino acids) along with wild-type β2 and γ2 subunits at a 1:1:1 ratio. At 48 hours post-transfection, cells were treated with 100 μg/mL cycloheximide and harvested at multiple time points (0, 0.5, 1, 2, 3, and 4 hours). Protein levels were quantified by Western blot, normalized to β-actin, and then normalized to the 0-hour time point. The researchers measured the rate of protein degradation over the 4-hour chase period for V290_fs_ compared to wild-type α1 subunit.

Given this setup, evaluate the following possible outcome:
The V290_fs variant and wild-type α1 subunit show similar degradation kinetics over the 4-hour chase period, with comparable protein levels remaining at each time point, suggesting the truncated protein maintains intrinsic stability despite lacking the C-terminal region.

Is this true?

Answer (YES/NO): NO